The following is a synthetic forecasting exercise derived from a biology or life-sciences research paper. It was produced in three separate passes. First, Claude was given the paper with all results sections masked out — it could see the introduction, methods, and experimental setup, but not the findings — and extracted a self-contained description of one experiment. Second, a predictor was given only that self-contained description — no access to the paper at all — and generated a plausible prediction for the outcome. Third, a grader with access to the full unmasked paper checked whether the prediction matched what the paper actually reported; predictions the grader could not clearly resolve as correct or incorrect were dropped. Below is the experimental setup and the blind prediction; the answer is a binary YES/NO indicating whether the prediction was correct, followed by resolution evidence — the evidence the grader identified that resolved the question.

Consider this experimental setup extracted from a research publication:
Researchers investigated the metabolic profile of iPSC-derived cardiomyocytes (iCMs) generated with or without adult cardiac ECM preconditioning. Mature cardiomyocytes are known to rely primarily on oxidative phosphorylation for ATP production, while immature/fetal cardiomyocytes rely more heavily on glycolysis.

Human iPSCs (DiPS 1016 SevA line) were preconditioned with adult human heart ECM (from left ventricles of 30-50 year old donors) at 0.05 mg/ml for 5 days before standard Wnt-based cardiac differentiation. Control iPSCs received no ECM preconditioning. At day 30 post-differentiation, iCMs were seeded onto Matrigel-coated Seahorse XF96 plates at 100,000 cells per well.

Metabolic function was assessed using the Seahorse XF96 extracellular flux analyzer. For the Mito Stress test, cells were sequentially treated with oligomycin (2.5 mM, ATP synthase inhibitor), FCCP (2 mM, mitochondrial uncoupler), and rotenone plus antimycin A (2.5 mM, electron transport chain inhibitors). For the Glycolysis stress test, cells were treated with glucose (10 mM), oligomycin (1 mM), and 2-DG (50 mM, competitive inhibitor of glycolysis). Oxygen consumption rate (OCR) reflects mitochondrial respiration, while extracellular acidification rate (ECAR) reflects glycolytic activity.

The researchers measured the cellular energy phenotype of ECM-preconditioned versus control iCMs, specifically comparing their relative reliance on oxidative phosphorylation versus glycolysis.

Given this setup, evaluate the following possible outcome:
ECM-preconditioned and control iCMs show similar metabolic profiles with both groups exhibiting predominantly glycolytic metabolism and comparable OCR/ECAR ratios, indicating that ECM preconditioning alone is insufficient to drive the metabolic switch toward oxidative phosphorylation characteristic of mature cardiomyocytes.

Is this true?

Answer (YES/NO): NO